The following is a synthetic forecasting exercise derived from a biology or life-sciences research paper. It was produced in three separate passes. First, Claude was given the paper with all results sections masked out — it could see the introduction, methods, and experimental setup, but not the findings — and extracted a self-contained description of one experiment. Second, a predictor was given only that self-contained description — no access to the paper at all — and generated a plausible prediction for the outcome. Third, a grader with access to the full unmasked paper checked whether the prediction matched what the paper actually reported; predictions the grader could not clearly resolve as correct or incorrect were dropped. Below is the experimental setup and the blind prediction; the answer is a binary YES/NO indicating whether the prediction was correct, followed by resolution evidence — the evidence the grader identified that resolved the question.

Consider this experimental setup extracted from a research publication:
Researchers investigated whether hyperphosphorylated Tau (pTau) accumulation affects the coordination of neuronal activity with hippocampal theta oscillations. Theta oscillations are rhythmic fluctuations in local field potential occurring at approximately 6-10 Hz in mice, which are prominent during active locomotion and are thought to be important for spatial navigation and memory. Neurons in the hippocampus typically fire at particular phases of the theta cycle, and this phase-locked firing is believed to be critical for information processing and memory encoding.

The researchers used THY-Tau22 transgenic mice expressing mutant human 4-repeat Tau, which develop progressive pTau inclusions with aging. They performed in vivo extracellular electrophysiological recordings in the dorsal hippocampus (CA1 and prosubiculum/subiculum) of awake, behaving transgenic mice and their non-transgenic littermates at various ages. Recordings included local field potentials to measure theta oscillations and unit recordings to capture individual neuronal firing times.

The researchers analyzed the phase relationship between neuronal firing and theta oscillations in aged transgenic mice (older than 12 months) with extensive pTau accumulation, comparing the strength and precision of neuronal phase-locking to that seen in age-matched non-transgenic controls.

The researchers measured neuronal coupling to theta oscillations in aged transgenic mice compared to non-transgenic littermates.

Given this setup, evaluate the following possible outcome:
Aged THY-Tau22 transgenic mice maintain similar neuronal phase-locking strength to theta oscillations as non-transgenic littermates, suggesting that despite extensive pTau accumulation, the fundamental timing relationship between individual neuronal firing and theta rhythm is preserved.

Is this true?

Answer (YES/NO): YES